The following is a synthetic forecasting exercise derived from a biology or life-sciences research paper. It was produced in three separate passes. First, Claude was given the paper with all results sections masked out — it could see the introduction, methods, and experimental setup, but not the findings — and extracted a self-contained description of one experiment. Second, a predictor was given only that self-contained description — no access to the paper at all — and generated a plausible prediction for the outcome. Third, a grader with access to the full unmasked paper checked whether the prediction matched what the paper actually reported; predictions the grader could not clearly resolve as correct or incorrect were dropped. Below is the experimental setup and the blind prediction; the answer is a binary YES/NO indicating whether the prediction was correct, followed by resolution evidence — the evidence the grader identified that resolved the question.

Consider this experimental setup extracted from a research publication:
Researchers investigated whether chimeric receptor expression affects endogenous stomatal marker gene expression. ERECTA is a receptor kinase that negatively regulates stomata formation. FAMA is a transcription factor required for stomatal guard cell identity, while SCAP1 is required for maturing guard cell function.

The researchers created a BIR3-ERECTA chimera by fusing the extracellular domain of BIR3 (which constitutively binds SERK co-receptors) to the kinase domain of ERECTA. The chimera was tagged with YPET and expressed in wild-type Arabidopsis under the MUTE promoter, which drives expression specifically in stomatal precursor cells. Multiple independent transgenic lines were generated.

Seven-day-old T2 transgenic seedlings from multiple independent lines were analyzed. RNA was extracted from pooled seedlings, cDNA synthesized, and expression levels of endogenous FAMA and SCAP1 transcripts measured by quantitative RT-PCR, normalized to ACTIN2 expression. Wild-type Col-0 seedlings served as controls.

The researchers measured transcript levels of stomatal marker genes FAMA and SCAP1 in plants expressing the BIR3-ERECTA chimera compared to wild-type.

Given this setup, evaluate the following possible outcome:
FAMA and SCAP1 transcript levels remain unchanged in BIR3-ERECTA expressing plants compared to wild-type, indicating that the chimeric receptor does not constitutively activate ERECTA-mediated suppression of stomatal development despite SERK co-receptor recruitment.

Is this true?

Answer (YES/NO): NO